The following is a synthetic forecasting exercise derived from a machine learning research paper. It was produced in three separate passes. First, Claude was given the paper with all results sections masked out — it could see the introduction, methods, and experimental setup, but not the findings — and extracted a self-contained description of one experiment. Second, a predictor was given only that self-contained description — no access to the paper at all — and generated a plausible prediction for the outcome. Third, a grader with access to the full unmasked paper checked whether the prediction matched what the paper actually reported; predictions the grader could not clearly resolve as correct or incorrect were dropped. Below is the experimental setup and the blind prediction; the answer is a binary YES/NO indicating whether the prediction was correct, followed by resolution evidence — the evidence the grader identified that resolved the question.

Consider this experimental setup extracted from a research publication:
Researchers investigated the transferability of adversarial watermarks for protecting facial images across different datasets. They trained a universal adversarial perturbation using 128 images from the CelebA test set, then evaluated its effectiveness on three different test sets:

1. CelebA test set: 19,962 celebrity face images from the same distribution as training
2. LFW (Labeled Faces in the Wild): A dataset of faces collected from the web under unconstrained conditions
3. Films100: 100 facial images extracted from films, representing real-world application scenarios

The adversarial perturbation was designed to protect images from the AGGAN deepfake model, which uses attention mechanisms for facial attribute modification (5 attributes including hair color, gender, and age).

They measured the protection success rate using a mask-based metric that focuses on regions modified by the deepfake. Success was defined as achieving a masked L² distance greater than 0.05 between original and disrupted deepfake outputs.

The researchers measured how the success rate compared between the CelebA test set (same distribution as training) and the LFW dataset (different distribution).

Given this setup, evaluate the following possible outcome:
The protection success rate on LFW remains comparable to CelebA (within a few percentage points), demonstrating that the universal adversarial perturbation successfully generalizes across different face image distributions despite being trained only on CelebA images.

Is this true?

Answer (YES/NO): YES